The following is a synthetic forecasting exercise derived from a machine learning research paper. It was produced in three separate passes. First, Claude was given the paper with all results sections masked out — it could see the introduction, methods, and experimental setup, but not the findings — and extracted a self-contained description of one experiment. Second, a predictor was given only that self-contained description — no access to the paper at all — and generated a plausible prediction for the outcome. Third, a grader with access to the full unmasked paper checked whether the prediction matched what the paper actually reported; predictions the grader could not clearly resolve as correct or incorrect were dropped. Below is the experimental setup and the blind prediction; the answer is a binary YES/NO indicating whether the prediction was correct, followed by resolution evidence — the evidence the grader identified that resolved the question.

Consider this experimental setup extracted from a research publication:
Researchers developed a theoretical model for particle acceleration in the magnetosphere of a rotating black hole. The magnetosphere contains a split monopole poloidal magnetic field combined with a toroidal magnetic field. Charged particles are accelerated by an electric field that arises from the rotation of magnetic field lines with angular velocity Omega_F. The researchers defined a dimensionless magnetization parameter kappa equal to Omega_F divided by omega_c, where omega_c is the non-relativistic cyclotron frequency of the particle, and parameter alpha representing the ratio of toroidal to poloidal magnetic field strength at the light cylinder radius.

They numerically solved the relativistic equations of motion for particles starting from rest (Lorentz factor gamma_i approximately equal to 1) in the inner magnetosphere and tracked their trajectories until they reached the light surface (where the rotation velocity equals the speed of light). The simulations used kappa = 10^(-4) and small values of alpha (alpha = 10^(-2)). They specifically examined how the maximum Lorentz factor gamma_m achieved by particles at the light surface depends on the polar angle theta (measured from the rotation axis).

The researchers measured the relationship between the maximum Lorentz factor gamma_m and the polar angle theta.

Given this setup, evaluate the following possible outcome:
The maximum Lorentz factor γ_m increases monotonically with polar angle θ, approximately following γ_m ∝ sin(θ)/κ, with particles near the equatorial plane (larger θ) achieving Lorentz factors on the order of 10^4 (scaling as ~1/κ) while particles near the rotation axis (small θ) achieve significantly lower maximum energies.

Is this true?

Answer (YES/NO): NO